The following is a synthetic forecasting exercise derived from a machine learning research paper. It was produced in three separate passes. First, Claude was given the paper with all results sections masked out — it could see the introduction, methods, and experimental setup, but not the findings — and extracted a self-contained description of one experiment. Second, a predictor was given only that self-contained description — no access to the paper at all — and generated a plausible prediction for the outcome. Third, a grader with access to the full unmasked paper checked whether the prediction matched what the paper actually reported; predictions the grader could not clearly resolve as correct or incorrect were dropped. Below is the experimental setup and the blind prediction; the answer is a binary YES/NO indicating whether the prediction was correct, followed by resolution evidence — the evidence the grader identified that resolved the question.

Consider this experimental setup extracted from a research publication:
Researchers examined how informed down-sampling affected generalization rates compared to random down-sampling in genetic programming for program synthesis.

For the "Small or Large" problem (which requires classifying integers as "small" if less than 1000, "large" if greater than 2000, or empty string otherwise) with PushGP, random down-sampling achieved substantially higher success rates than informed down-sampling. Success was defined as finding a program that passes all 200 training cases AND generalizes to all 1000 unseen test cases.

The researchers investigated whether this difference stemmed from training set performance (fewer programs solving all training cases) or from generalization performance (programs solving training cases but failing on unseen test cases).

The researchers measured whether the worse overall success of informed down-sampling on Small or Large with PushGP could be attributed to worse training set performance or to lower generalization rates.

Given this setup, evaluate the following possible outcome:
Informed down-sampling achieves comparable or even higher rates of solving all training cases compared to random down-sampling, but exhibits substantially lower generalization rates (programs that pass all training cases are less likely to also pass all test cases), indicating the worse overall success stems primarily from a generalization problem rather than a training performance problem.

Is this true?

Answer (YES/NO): YES